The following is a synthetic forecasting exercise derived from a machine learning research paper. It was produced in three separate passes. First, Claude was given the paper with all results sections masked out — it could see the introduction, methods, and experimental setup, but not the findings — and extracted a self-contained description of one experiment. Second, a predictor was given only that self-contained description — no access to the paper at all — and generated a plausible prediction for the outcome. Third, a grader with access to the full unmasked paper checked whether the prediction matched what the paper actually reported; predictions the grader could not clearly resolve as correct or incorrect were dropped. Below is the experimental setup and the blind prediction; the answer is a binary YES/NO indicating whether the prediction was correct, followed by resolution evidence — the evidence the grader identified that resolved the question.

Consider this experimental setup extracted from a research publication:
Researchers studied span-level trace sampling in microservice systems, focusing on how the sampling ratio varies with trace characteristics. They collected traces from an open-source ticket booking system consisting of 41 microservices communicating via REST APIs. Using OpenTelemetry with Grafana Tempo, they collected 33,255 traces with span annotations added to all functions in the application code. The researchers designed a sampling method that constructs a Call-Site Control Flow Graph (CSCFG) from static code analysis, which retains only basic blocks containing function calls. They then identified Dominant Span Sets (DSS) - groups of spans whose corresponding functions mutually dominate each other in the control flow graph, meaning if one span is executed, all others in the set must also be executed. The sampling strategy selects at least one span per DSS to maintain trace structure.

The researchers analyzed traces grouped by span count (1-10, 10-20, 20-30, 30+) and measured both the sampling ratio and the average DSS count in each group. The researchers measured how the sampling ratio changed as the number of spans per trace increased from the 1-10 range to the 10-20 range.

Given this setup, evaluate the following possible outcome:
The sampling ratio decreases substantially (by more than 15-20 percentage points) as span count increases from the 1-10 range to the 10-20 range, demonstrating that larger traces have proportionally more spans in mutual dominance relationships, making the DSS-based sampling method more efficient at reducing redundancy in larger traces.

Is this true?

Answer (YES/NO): NO